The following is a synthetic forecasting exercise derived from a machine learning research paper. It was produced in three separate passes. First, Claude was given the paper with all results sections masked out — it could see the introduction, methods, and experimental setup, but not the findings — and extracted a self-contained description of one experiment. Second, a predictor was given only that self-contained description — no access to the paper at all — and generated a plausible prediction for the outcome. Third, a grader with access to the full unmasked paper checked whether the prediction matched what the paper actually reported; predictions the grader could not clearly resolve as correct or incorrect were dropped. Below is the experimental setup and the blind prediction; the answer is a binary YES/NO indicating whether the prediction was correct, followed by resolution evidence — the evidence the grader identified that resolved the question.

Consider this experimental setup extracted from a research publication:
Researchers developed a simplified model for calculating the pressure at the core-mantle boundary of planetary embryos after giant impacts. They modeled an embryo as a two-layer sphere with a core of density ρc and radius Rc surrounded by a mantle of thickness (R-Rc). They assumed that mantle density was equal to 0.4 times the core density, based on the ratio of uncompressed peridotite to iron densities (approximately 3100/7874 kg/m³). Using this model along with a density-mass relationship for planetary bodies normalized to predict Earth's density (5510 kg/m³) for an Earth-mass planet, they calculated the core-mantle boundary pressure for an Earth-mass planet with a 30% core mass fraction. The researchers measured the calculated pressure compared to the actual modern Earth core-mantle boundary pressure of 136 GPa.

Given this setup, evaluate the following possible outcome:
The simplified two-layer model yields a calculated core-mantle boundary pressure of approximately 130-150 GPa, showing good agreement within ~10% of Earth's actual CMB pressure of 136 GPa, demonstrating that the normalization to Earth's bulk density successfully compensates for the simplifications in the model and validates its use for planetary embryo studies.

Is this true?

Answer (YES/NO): YES